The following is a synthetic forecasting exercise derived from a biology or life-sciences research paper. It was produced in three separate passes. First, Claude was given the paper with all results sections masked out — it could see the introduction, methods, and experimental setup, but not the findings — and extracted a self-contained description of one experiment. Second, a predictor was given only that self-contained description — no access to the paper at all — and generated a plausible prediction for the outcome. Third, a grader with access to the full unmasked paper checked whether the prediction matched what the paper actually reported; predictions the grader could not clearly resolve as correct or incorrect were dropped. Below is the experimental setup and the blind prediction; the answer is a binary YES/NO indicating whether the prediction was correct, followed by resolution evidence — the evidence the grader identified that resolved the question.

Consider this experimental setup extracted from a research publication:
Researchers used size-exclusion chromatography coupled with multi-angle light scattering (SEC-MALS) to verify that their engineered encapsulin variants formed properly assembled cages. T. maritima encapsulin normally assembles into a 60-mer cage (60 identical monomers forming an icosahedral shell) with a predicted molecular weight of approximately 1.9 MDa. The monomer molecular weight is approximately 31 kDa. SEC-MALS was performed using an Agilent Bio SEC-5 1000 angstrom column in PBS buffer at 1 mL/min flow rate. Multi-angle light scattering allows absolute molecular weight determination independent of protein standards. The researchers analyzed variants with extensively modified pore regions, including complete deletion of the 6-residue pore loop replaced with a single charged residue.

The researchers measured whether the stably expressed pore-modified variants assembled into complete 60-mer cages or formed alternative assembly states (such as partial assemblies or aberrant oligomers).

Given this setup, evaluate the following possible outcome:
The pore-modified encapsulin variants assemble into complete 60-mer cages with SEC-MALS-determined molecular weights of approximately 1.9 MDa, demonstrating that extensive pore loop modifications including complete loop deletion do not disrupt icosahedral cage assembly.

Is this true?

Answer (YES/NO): NO